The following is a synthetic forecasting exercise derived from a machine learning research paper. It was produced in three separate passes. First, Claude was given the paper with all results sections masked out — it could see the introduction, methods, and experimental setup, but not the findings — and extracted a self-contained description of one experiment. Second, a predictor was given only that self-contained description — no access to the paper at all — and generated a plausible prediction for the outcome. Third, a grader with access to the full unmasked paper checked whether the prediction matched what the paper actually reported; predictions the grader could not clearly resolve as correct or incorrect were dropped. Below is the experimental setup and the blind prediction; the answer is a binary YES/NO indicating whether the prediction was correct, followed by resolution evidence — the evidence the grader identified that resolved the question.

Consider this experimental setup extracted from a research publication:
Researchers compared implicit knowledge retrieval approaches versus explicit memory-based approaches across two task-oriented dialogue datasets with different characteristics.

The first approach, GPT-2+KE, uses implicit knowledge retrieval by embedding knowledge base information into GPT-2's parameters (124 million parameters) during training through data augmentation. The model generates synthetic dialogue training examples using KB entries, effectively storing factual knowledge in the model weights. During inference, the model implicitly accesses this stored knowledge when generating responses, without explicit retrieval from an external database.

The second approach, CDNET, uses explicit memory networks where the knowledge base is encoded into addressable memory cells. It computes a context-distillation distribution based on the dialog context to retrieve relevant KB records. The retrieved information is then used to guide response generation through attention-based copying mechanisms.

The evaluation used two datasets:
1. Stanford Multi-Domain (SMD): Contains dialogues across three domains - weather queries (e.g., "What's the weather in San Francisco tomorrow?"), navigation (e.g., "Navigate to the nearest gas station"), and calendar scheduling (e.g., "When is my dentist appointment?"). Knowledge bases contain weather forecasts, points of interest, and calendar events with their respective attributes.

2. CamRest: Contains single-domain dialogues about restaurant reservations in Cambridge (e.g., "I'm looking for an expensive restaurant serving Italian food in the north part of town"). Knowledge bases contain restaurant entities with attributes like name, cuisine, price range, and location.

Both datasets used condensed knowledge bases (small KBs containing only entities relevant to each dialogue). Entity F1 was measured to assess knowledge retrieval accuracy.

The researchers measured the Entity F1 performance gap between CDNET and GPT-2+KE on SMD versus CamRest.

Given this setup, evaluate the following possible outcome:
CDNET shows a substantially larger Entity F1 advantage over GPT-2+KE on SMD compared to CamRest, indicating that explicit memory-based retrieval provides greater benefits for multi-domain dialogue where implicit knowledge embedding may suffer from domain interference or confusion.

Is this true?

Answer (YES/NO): NO